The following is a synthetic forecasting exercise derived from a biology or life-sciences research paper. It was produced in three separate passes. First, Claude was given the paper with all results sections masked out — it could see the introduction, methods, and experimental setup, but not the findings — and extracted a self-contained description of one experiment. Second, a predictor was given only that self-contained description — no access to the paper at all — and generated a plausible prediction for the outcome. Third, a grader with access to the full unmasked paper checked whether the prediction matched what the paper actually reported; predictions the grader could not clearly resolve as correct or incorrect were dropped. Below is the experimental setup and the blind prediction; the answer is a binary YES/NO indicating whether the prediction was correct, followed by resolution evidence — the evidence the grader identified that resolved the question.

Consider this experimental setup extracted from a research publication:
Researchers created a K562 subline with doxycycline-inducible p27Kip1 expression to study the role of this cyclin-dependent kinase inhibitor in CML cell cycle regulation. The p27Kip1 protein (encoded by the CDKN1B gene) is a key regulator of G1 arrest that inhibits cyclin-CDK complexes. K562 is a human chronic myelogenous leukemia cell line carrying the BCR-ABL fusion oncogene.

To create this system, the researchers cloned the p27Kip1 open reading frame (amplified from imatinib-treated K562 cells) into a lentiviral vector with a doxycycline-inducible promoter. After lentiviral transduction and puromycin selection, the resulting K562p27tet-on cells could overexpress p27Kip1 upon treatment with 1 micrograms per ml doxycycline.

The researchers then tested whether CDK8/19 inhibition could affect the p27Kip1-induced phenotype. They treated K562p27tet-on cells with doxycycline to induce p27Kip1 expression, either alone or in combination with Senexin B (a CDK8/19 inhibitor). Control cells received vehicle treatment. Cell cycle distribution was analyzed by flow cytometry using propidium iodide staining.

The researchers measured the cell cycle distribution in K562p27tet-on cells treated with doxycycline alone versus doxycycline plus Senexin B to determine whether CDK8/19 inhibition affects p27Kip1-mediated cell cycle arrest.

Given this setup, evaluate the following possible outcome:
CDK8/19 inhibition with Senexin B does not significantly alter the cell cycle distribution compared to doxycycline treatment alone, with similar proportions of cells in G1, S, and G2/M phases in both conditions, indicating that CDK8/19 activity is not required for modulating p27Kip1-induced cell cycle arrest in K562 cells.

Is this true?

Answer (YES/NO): NO